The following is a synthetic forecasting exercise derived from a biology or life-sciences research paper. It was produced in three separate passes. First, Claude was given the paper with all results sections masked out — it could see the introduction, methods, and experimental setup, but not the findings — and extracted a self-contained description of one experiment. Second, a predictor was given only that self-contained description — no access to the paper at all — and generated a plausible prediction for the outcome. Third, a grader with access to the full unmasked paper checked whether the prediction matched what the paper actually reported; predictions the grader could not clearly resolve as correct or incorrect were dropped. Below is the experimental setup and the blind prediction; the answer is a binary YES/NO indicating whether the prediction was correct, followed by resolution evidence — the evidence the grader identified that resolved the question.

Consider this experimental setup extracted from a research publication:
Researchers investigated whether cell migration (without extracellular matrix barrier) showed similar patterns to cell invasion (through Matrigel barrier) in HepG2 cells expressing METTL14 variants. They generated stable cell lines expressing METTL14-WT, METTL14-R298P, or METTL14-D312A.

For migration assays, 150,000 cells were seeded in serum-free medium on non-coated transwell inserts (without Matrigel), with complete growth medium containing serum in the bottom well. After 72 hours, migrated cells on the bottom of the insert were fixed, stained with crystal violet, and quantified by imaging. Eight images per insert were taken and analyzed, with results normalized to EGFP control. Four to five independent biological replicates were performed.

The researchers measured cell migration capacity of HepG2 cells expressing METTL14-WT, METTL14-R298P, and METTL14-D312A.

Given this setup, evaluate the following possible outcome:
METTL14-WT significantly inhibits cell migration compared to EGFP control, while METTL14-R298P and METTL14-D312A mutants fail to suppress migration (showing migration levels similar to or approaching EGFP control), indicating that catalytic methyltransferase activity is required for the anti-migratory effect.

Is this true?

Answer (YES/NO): NO